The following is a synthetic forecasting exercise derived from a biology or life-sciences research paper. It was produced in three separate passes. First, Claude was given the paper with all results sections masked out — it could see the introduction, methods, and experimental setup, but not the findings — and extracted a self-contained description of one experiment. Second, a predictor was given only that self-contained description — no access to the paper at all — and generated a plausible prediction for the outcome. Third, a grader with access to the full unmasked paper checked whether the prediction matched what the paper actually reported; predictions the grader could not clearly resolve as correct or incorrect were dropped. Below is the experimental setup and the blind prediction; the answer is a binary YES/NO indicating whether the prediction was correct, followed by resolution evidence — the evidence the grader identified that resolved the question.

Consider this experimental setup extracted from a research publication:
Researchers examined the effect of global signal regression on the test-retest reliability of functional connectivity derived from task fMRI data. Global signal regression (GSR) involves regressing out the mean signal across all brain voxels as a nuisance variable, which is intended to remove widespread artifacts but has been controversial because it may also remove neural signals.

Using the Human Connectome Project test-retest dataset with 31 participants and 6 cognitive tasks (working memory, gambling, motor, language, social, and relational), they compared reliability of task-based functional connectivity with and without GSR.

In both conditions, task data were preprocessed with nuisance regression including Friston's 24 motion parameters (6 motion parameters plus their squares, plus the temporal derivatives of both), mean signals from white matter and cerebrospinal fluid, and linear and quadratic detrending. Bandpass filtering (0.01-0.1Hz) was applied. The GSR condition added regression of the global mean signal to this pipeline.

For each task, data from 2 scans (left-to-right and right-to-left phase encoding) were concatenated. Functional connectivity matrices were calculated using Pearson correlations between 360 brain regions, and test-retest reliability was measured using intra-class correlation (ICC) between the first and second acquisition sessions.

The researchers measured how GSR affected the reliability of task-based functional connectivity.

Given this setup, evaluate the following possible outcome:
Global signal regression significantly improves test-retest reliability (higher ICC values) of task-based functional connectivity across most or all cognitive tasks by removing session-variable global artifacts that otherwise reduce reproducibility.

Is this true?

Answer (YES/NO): NO